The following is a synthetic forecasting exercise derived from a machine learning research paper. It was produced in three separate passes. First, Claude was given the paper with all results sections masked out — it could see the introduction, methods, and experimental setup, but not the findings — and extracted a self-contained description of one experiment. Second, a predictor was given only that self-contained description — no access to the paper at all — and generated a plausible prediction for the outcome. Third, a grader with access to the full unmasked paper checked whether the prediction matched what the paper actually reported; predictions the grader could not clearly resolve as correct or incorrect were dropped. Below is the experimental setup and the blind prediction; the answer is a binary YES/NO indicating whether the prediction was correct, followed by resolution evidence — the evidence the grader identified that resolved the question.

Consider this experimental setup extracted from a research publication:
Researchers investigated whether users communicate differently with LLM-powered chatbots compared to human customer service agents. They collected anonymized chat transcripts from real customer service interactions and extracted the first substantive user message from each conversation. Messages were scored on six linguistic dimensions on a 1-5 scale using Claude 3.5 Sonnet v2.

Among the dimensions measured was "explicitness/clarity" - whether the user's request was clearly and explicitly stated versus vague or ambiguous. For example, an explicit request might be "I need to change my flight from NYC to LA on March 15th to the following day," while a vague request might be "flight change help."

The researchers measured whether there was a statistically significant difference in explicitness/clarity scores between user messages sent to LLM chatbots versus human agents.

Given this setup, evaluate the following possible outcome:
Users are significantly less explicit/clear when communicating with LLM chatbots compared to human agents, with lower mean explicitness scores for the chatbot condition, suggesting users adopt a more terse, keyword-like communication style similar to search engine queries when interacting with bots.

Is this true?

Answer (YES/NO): NO